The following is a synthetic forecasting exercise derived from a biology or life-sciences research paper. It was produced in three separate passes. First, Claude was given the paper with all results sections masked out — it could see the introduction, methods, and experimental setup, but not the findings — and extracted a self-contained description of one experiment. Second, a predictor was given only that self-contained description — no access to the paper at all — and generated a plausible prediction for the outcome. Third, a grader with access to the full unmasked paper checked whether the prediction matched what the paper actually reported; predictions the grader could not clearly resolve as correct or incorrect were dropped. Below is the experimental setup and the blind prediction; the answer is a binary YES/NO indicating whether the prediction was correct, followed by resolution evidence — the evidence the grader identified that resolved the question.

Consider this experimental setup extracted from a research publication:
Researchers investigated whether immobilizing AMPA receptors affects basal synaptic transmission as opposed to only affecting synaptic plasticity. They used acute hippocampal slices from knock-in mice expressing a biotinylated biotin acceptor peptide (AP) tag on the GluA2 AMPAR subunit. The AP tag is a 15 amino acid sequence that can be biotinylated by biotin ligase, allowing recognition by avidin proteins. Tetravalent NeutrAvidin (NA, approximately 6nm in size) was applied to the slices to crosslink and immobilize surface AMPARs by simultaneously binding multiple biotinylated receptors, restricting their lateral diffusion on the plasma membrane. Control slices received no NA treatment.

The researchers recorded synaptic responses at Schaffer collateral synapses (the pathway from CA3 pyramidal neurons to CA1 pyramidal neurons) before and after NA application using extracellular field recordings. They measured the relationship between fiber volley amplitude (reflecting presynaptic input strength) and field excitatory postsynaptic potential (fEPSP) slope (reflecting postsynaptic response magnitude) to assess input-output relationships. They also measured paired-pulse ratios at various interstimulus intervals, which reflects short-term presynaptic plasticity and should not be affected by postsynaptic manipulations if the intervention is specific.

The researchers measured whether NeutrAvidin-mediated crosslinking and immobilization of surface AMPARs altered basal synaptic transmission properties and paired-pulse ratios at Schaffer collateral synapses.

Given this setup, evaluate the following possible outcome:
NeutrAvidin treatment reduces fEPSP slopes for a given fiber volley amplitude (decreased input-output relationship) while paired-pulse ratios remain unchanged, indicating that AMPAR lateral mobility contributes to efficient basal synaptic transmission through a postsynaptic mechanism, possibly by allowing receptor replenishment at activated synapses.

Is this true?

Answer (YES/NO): NO